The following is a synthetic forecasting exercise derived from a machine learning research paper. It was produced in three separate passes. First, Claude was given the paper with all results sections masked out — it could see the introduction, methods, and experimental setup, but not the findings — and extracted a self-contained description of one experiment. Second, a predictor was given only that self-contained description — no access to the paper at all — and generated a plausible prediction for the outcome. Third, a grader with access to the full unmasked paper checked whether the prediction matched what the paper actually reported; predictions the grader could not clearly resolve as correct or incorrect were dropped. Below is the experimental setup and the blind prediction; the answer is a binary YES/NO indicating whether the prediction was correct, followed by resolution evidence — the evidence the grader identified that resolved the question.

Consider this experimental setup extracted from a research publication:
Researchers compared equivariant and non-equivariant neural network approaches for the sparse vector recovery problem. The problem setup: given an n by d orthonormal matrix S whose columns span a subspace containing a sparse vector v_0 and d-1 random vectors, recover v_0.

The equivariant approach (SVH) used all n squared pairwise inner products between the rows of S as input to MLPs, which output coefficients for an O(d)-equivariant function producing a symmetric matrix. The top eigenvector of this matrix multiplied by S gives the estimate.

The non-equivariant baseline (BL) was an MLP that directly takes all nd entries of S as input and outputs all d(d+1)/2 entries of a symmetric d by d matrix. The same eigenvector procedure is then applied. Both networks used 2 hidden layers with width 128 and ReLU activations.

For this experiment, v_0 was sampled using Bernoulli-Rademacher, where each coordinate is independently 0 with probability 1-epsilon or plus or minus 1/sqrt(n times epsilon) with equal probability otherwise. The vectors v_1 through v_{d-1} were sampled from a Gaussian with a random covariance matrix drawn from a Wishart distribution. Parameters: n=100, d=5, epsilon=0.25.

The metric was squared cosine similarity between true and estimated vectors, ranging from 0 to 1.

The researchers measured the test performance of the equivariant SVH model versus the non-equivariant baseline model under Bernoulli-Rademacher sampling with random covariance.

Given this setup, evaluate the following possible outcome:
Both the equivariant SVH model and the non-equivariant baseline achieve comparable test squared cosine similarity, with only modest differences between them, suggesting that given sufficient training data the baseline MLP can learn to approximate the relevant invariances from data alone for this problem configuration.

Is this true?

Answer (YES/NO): NO